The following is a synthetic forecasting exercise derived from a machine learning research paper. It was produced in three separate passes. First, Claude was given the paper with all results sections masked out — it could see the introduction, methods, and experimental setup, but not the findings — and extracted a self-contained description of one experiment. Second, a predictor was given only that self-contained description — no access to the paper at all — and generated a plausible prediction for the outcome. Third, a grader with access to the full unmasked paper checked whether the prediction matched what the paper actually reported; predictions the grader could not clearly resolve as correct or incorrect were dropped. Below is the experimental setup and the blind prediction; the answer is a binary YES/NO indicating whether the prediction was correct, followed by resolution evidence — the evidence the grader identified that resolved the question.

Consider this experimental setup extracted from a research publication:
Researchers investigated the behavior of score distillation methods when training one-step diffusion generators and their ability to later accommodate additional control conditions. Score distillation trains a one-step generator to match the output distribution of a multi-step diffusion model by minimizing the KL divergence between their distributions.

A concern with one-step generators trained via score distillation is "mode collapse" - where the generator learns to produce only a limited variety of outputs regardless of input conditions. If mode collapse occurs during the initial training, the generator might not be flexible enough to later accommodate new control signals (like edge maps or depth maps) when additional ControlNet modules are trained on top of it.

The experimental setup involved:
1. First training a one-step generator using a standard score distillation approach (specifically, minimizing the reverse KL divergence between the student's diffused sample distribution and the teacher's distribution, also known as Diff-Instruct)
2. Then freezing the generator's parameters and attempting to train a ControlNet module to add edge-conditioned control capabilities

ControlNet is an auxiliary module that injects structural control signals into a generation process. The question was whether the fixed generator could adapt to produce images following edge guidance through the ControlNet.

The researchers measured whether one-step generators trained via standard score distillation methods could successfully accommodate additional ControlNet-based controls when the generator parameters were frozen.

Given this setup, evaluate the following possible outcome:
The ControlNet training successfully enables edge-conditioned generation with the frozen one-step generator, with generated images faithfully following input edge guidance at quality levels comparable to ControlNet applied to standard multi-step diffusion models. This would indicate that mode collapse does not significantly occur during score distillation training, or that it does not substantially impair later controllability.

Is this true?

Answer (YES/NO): NO